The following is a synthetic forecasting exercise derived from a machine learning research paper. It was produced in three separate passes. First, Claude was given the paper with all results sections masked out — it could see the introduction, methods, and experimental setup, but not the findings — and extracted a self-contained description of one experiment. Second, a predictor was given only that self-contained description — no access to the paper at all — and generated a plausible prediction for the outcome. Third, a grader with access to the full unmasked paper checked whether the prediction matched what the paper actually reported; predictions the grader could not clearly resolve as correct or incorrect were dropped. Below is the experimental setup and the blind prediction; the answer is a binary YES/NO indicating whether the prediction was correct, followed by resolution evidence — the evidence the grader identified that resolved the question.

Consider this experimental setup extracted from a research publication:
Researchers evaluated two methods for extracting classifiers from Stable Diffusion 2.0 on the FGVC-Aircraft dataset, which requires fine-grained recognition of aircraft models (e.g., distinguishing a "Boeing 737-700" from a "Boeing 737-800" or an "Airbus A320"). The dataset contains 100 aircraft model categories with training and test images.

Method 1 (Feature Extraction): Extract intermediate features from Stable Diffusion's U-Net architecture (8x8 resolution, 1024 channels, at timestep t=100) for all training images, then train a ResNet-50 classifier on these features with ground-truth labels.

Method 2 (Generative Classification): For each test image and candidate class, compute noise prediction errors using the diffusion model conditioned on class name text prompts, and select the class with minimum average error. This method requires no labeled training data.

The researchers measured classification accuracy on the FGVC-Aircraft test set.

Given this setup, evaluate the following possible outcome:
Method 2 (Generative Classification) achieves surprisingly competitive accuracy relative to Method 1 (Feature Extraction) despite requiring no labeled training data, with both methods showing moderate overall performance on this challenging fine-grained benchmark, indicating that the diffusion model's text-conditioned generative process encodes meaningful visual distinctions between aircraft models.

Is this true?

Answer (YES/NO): NO